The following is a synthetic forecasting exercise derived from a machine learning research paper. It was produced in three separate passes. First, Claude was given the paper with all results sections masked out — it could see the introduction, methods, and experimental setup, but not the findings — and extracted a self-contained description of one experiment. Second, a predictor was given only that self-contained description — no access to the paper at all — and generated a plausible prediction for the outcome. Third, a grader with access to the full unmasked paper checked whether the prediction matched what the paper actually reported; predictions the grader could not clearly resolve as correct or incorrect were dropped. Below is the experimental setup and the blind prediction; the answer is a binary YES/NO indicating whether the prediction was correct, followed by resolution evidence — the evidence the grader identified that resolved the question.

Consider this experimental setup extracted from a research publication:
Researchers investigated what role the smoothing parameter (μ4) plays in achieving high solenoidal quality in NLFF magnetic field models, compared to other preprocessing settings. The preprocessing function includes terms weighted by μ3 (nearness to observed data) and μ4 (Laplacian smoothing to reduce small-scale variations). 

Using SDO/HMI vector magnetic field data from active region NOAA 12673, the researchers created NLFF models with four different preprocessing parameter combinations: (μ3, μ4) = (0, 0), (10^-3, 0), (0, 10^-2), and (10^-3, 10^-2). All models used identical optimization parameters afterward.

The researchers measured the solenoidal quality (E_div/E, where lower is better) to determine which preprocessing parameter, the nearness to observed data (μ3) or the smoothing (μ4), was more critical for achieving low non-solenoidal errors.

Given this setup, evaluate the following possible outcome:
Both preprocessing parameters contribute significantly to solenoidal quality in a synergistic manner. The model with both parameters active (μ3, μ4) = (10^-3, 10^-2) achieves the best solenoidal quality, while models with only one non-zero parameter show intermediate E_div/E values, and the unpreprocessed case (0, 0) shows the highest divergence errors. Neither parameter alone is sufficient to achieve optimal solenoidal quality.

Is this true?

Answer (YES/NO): NO